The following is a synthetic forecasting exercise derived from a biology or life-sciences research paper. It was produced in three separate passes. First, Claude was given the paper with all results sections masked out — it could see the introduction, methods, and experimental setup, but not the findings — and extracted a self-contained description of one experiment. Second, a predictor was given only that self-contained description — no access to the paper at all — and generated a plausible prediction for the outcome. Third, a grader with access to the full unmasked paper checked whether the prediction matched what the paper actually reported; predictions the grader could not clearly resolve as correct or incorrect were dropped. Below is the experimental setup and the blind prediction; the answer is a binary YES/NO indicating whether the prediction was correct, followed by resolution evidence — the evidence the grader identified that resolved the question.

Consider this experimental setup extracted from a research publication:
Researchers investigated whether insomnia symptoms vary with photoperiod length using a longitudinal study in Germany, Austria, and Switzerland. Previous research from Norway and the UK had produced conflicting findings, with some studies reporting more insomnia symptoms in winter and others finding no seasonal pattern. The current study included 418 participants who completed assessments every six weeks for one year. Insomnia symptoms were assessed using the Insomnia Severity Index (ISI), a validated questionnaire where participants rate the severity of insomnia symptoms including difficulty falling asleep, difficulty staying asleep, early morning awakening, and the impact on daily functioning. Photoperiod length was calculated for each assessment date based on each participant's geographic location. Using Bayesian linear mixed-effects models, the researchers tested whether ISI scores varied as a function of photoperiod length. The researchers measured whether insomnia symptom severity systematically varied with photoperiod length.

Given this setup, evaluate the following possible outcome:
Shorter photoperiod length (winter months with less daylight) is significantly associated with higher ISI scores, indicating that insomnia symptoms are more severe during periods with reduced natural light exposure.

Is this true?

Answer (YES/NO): NO